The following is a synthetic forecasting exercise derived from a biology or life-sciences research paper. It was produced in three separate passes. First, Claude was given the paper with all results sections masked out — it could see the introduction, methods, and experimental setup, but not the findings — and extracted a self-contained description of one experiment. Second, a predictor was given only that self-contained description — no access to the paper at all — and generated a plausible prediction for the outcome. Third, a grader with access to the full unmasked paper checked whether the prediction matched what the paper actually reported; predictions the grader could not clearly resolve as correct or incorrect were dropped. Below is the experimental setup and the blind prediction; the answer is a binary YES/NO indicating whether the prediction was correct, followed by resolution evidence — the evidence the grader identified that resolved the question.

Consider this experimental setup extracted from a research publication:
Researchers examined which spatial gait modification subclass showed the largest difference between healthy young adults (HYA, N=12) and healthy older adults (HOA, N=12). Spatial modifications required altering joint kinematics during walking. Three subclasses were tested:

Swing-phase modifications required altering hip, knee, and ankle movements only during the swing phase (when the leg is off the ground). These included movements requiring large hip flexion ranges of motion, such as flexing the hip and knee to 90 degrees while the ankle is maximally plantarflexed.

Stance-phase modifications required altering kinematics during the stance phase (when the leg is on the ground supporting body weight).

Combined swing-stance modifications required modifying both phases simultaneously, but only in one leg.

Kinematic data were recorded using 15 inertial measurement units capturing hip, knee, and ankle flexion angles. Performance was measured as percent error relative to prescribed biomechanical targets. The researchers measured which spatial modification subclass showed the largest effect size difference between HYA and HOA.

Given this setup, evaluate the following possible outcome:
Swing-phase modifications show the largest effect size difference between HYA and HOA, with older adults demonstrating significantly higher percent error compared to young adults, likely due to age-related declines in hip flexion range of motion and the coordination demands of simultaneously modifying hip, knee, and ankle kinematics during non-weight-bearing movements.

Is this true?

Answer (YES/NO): YES